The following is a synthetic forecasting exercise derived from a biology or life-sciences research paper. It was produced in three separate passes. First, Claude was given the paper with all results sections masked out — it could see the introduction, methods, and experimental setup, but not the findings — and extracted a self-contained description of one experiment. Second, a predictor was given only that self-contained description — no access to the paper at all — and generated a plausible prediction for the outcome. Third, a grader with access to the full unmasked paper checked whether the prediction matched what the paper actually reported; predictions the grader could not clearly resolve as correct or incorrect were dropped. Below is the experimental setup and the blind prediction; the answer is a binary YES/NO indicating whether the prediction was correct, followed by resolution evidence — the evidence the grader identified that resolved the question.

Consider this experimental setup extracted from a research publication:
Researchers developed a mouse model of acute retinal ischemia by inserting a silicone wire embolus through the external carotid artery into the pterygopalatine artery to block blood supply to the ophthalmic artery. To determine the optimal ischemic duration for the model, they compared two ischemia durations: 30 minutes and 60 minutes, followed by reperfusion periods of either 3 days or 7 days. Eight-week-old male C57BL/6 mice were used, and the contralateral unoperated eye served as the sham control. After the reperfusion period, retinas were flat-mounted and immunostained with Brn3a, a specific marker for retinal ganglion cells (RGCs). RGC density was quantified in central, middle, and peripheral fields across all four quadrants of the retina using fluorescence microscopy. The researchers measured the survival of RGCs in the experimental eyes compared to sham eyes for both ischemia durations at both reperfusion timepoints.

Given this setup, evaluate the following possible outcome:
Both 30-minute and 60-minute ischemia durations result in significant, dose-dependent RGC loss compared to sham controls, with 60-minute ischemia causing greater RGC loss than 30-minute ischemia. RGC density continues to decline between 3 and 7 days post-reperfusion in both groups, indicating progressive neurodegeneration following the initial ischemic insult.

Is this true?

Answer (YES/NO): NO